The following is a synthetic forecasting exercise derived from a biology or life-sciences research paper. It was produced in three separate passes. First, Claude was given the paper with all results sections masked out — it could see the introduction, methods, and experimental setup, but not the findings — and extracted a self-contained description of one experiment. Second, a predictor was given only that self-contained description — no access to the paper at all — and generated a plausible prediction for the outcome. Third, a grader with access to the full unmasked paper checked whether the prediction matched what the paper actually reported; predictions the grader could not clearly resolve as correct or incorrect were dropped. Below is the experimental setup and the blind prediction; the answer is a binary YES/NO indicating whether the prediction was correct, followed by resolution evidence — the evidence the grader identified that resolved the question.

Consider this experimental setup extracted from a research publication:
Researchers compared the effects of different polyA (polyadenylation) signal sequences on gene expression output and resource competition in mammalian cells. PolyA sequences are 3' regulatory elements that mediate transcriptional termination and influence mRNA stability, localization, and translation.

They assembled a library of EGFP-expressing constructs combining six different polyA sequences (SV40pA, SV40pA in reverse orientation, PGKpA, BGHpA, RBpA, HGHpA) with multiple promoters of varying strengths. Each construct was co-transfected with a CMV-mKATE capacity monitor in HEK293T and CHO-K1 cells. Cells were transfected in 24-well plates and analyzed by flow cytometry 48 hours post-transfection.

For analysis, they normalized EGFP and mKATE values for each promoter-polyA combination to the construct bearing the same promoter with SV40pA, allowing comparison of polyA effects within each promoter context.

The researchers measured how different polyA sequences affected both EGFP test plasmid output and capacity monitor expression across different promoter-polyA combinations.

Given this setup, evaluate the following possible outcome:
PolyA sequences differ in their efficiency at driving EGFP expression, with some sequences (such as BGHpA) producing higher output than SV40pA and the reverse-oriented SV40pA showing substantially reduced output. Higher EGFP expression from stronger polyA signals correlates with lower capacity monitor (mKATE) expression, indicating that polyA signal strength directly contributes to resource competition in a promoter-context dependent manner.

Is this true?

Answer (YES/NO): NO